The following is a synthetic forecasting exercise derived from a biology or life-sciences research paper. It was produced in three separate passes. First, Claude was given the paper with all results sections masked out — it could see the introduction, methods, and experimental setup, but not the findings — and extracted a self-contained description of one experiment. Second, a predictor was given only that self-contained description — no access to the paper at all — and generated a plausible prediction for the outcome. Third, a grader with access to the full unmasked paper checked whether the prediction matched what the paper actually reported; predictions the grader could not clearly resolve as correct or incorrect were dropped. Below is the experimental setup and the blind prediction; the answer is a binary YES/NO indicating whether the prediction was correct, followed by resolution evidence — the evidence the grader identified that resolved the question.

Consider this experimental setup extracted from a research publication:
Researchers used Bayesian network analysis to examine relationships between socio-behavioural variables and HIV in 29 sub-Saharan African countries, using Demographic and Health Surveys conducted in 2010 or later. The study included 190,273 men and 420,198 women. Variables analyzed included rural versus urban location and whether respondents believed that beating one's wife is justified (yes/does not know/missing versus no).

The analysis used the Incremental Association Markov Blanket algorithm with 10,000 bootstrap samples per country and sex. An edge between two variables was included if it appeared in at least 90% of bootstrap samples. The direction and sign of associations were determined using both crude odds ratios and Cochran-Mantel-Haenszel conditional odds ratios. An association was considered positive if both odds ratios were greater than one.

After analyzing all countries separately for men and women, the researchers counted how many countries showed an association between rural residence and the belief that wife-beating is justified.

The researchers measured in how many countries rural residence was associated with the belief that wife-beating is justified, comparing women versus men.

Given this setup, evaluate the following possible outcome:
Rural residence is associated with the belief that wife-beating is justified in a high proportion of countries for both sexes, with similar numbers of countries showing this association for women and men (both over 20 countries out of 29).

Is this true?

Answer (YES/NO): NO